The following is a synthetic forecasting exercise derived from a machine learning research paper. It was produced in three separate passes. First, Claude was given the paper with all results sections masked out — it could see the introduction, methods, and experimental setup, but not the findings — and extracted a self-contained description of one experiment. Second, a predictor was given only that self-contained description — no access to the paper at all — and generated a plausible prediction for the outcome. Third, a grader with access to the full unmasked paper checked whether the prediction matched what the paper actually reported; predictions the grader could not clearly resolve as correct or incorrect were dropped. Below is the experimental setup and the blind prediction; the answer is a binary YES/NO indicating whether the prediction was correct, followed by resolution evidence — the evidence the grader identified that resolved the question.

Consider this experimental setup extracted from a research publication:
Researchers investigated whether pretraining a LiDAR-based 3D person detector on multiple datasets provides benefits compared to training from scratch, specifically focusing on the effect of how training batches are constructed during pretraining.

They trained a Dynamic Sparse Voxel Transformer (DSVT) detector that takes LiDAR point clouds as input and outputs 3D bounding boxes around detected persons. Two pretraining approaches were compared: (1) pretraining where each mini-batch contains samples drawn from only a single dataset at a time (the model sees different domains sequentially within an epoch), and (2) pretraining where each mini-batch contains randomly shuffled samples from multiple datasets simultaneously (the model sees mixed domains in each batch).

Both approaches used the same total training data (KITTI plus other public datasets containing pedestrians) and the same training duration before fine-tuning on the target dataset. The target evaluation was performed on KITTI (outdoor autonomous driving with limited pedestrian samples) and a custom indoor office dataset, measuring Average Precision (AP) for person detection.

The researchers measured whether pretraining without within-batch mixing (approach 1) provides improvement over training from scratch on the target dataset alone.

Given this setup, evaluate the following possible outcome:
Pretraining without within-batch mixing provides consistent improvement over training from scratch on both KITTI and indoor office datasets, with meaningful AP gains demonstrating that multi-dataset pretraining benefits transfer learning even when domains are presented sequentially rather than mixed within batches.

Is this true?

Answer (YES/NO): NO